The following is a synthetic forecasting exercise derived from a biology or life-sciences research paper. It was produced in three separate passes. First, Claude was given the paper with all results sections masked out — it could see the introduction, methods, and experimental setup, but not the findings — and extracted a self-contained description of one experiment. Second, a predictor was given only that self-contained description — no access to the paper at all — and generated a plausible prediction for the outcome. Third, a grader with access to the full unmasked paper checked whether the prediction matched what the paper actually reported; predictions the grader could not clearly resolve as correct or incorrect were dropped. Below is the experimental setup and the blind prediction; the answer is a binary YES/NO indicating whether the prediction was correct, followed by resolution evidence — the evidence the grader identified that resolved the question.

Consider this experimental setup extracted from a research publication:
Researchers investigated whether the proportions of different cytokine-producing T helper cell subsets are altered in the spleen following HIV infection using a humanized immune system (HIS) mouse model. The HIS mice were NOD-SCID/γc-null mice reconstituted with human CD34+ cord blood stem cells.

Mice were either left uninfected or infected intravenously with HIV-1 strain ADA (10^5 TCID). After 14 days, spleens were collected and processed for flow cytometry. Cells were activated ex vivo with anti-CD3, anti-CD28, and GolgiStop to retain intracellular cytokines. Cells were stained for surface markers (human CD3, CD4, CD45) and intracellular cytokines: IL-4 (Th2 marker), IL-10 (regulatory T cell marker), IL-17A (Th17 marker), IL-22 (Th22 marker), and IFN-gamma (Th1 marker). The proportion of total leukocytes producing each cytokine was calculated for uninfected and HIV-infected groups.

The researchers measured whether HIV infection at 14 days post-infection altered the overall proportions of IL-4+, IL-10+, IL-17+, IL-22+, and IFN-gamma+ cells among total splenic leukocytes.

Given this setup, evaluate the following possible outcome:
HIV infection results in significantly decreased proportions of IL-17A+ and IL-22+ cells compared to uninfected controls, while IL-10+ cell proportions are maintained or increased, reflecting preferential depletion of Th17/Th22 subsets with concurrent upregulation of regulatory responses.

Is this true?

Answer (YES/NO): NO